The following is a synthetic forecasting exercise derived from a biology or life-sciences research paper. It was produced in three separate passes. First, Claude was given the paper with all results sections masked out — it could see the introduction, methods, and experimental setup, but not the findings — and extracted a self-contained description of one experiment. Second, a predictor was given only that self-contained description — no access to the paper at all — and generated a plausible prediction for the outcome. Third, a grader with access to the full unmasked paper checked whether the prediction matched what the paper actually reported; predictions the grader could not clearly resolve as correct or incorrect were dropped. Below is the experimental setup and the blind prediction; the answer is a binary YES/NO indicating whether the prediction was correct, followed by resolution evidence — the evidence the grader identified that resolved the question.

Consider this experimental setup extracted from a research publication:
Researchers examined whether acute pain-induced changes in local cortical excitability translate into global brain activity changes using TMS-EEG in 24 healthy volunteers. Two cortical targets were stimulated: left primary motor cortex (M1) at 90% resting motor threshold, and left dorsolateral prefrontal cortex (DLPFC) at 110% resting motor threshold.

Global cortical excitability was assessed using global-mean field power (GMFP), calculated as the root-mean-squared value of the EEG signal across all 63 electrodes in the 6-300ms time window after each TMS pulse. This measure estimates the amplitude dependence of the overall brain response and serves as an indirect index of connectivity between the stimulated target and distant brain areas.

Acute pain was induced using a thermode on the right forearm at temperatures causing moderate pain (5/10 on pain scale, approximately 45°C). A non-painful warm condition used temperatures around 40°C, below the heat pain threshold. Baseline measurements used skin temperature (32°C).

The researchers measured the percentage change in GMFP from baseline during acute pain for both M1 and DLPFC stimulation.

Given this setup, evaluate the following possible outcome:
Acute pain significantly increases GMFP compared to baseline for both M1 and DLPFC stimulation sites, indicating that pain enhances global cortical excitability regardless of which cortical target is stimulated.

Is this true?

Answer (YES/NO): NO